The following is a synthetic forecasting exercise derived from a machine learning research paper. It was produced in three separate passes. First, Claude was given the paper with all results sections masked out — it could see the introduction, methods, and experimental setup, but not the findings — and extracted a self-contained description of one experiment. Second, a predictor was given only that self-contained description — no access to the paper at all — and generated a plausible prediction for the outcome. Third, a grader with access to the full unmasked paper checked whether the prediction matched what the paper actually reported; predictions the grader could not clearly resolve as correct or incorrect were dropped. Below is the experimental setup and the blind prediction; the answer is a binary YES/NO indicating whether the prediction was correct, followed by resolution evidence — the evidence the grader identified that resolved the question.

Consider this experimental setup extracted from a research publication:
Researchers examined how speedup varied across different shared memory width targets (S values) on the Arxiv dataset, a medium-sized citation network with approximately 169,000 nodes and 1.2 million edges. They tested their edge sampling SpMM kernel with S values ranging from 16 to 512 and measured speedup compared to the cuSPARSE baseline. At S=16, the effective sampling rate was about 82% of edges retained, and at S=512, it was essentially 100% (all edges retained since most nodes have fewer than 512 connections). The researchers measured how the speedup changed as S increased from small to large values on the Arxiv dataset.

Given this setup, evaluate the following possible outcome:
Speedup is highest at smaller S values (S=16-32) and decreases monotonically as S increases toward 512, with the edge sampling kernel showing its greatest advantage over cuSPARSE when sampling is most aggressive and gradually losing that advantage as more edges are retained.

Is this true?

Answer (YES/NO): YES